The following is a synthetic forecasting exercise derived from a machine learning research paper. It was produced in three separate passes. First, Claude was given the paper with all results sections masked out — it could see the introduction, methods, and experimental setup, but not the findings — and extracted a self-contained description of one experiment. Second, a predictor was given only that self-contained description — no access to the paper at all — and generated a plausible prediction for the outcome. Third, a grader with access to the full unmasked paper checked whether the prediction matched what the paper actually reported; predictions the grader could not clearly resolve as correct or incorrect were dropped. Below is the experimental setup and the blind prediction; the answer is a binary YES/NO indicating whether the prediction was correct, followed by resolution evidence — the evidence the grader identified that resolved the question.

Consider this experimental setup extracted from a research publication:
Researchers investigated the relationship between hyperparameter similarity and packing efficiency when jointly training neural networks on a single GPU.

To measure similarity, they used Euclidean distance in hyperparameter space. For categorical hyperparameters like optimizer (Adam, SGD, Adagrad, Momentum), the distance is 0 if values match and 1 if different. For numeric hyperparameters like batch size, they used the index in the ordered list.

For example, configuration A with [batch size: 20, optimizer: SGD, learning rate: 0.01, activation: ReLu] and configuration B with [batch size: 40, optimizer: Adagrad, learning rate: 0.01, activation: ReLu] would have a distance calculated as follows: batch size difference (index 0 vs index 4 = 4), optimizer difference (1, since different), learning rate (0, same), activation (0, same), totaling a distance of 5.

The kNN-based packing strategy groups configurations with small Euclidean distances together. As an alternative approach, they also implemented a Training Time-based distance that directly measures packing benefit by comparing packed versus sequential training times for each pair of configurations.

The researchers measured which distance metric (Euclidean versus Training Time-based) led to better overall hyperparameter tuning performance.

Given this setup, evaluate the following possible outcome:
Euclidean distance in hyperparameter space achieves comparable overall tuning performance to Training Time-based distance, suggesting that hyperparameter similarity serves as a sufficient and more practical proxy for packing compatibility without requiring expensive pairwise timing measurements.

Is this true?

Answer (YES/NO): NO